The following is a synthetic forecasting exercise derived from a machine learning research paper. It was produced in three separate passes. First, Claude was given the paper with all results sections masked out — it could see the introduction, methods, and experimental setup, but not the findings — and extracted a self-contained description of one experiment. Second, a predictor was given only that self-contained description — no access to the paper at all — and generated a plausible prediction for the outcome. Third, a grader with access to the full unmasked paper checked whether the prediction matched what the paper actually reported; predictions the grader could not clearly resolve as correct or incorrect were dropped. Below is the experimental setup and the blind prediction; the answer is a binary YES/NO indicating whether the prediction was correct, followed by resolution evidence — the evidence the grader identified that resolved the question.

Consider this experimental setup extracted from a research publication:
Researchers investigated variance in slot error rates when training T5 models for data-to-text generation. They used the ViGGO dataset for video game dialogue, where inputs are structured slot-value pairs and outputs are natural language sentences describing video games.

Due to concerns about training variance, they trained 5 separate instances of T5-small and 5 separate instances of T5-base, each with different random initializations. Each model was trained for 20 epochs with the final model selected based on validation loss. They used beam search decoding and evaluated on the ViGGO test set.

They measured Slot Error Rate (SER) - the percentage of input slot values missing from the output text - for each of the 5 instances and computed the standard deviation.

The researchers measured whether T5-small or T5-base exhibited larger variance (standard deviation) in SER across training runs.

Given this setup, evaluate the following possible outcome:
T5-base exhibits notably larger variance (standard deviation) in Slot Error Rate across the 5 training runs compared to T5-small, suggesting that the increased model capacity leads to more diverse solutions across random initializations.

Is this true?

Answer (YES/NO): YES